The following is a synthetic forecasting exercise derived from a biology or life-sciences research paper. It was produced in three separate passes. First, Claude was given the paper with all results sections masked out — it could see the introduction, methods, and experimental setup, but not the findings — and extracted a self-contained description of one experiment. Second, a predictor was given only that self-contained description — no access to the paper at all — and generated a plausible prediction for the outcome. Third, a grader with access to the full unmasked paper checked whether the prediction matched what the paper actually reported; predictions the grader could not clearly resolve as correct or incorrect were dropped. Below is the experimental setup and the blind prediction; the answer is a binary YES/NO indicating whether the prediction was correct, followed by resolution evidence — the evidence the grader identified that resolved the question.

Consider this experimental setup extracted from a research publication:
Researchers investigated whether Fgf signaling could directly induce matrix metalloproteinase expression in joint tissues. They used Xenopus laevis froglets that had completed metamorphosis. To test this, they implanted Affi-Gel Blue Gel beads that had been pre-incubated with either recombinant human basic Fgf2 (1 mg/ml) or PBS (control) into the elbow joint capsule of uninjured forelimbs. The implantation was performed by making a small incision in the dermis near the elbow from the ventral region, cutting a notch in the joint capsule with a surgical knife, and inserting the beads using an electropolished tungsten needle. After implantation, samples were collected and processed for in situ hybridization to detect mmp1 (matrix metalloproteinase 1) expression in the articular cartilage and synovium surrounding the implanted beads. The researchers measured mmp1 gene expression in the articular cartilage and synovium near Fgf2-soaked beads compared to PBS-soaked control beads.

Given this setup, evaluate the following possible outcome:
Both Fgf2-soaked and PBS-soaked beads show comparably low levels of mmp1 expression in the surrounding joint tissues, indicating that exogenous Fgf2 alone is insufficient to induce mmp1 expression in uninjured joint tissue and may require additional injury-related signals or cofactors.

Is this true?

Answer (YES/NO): NO